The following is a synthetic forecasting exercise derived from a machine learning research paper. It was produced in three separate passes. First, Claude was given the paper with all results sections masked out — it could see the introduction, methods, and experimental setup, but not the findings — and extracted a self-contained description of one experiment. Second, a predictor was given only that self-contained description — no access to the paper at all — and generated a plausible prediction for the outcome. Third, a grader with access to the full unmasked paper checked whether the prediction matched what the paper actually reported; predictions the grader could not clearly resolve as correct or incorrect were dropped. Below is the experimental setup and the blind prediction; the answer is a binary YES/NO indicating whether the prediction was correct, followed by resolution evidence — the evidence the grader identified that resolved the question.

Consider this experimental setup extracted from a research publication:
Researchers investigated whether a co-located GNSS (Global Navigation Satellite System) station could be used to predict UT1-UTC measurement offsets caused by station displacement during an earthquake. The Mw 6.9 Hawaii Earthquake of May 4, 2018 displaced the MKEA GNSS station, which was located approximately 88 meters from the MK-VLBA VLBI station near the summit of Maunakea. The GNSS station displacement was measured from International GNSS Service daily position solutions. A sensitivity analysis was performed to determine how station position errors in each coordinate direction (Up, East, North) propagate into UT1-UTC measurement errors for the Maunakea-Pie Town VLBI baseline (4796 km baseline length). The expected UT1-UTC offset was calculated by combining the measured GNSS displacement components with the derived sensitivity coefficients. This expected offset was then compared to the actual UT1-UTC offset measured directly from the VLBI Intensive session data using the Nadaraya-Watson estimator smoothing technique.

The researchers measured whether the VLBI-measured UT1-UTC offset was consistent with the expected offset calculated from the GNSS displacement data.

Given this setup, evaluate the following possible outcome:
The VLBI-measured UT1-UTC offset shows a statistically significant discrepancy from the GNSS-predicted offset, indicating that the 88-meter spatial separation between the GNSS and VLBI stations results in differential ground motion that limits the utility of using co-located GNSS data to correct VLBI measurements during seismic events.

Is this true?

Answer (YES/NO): NO